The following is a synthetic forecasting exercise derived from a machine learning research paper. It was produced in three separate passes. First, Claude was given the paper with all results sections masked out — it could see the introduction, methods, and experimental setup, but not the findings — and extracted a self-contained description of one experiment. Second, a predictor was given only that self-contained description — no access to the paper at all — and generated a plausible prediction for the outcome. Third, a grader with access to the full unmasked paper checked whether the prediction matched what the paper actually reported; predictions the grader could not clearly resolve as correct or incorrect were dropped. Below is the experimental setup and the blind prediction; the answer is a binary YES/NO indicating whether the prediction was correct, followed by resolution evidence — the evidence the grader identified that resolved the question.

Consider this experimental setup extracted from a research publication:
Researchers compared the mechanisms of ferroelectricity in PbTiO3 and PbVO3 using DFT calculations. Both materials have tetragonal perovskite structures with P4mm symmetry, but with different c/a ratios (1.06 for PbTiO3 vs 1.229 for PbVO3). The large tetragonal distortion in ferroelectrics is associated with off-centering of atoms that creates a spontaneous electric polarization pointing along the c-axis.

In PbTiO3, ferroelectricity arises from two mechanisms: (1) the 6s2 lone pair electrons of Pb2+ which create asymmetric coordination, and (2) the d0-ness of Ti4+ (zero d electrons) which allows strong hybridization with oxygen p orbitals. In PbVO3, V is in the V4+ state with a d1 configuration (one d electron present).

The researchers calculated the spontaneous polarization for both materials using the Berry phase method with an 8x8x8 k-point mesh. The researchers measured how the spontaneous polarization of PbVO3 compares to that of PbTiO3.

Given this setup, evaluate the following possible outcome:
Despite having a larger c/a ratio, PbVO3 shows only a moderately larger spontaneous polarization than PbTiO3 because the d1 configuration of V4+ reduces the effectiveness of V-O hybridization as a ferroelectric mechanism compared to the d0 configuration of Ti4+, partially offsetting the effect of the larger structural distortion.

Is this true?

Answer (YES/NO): NO